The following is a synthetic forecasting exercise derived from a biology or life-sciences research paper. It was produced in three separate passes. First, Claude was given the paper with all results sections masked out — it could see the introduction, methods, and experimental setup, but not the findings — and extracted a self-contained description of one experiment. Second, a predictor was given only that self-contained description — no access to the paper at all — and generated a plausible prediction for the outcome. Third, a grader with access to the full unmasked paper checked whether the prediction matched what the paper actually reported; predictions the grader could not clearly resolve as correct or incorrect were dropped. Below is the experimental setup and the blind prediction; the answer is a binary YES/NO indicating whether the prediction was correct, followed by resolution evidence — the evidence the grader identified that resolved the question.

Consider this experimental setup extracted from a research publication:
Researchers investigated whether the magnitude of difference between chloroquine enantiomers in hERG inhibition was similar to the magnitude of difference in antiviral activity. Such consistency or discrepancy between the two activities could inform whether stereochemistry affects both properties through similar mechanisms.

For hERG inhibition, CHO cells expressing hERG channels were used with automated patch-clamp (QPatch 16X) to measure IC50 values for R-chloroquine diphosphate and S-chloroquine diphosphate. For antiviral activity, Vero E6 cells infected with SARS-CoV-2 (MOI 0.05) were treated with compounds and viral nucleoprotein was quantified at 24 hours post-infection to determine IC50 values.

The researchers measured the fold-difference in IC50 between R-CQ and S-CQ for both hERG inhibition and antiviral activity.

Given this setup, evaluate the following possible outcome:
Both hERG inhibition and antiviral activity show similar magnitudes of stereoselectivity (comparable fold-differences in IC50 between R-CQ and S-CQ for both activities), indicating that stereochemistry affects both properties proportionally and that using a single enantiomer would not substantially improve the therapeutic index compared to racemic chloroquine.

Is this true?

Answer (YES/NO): NO